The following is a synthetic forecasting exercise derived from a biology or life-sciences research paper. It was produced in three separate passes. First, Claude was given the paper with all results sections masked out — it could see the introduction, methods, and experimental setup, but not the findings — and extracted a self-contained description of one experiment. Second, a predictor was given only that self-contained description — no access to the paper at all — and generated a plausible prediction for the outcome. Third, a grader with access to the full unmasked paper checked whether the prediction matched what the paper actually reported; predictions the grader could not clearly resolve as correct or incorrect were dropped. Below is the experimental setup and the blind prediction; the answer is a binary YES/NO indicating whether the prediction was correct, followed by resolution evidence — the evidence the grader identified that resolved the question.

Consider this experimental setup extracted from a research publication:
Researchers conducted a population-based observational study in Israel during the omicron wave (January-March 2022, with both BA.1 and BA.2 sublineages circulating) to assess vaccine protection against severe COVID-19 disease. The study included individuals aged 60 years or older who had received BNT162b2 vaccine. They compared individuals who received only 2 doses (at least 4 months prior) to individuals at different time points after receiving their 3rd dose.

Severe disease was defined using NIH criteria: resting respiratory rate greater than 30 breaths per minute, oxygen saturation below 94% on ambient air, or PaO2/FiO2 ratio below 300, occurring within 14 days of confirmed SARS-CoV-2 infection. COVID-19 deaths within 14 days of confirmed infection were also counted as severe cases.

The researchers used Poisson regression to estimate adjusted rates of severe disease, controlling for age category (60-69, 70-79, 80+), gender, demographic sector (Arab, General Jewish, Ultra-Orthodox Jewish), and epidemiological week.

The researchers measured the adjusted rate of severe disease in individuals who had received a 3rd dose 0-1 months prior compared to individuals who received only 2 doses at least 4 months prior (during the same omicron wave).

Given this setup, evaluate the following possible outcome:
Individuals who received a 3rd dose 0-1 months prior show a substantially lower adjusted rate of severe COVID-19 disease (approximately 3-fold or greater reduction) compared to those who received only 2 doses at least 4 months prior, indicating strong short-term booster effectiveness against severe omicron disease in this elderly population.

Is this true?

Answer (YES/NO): YES